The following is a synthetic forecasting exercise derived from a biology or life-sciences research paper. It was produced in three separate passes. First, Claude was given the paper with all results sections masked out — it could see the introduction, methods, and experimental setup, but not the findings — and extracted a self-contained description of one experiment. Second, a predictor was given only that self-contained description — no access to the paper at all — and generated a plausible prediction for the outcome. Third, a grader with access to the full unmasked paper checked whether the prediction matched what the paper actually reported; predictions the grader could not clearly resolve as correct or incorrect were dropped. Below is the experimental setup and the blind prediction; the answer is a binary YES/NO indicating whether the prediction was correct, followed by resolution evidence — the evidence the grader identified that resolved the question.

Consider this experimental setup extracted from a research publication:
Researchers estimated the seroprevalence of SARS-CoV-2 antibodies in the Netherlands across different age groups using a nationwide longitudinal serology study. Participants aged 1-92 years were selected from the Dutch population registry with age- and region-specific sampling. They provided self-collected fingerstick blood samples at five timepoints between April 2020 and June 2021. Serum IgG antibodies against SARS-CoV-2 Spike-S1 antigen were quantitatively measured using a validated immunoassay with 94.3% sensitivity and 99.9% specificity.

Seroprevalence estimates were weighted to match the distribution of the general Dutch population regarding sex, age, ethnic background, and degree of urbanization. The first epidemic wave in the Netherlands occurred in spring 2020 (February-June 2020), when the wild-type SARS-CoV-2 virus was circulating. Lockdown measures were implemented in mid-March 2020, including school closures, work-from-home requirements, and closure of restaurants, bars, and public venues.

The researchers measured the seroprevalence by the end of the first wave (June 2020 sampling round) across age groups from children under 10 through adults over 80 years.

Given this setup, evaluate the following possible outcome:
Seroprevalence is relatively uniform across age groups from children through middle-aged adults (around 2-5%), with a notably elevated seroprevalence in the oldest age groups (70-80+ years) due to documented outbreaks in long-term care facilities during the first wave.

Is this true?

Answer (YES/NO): NO